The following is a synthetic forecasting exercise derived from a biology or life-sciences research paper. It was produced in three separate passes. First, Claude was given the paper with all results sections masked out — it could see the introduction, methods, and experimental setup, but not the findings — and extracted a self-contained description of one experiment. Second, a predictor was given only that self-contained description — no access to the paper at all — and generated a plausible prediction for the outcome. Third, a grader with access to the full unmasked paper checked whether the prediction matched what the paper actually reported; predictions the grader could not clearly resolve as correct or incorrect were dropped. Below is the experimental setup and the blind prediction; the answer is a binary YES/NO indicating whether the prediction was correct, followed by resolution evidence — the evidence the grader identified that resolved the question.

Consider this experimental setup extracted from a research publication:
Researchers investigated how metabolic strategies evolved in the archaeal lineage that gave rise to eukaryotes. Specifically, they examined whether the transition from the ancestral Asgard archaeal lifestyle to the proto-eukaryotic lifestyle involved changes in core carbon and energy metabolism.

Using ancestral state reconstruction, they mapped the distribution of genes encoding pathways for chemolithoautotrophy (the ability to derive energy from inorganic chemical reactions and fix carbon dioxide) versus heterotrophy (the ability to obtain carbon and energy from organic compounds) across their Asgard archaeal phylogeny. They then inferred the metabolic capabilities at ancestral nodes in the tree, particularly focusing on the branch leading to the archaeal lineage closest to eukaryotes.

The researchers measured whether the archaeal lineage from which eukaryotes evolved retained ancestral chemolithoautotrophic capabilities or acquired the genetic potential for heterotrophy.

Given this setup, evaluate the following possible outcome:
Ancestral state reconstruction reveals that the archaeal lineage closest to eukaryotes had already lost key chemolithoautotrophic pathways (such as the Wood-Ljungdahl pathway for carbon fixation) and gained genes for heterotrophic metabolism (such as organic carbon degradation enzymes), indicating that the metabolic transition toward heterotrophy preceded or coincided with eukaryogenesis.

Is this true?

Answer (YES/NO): YES